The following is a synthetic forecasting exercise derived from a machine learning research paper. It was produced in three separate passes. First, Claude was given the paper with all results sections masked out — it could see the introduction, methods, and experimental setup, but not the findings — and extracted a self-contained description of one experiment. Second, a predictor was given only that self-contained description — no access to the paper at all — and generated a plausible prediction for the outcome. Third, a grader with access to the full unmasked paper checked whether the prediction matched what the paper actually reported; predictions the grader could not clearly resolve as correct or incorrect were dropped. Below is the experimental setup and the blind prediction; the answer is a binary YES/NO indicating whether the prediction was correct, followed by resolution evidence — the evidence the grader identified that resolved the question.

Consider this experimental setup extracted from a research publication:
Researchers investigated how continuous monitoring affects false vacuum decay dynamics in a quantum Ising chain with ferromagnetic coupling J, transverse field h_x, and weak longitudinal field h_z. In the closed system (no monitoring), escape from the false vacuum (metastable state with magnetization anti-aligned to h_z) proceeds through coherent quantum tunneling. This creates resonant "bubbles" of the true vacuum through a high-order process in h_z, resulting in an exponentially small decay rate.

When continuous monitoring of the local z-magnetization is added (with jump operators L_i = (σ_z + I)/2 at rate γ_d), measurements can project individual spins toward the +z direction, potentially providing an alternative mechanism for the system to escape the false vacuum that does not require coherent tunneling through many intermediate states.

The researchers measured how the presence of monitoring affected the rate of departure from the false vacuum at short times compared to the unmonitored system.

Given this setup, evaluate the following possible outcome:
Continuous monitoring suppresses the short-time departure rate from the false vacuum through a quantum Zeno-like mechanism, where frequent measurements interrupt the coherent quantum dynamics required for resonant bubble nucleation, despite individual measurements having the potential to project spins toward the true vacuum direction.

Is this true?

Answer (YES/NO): NO